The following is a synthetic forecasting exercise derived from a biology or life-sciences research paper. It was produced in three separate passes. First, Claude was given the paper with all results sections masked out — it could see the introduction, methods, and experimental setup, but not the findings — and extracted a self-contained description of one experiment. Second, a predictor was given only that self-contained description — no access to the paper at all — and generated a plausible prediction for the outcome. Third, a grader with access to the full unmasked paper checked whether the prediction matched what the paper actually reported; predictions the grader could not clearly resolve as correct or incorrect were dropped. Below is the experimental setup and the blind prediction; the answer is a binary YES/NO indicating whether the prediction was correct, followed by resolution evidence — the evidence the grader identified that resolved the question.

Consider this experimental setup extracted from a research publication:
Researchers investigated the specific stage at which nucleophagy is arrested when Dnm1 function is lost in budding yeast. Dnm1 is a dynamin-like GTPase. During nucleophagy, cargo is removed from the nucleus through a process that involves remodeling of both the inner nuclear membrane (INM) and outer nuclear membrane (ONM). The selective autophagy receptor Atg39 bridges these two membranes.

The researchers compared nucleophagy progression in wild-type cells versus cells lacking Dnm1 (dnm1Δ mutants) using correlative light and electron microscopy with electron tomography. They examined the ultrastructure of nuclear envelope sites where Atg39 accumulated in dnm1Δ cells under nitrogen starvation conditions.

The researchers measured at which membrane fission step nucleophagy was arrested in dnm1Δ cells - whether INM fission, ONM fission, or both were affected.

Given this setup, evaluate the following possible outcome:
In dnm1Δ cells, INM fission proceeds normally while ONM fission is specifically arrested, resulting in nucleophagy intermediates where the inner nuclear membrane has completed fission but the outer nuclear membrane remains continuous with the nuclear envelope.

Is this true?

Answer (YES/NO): YES